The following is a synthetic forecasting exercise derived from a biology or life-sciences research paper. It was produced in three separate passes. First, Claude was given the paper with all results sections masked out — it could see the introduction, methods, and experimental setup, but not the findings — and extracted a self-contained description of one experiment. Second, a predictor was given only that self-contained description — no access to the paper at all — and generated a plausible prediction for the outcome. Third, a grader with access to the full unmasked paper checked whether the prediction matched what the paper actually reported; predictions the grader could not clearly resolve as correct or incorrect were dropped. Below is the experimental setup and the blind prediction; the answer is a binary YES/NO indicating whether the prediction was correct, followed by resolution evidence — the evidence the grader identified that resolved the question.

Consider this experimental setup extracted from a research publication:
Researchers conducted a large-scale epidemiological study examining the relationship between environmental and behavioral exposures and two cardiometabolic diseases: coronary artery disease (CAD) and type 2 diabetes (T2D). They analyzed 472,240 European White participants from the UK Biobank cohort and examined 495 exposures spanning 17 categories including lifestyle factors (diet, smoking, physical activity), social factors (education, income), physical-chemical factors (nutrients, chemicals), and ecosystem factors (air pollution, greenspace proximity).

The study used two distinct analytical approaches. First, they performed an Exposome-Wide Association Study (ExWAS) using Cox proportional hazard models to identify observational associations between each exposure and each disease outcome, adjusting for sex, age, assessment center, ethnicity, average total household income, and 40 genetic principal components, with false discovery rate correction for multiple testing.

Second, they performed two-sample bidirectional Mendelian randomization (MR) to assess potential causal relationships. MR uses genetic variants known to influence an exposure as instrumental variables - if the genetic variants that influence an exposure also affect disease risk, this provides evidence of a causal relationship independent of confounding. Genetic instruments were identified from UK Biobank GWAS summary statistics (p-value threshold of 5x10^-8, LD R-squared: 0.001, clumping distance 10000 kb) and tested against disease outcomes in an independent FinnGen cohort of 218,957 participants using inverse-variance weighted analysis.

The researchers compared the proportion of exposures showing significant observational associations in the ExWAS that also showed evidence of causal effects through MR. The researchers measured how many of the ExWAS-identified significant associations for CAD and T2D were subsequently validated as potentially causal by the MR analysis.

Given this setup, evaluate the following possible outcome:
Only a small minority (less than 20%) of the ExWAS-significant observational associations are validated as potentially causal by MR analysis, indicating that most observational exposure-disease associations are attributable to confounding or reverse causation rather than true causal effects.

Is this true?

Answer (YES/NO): YES